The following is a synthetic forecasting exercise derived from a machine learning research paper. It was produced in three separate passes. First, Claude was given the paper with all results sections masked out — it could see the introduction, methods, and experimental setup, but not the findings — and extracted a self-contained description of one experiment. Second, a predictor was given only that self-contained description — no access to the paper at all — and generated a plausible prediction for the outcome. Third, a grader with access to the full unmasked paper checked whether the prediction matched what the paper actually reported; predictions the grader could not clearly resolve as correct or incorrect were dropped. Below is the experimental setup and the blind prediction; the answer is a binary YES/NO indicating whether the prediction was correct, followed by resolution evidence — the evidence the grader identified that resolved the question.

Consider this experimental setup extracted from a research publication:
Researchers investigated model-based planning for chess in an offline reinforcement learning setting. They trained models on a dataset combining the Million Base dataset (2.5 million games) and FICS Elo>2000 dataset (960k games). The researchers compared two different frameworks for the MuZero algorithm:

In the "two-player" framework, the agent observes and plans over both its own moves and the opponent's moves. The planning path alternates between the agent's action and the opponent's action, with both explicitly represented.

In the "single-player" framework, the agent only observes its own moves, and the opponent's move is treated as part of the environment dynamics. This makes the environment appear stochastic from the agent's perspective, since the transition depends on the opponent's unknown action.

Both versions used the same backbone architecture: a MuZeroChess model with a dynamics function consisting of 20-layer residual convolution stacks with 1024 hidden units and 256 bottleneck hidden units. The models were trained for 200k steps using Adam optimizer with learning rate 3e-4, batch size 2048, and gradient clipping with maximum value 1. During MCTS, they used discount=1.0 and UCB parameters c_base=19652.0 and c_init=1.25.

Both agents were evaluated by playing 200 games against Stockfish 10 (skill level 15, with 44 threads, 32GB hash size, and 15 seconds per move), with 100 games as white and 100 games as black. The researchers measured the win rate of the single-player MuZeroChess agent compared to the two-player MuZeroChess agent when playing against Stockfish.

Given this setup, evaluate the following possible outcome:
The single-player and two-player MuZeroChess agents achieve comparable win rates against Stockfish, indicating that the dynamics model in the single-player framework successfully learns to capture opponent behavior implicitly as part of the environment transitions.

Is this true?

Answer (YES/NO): NO